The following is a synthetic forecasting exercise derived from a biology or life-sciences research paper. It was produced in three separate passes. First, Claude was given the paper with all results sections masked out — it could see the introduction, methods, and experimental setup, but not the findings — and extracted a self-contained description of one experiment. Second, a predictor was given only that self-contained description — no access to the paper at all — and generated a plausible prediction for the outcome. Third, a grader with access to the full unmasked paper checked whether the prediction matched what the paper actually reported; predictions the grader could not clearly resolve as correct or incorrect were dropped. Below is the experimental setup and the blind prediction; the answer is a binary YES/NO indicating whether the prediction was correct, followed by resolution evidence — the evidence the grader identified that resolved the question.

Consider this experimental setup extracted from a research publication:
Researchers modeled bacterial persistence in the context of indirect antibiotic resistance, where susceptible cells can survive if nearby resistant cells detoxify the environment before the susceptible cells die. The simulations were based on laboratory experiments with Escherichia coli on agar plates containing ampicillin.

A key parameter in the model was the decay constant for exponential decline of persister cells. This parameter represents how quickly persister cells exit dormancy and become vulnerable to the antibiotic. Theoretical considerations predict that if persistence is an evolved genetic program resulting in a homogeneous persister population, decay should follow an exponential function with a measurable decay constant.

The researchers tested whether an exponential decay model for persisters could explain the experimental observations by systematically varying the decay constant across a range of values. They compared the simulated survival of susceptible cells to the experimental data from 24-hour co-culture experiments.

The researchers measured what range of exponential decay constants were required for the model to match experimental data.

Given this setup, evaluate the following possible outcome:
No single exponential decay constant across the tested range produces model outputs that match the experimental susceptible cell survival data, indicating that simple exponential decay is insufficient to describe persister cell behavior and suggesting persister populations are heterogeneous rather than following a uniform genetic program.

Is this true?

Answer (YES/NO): NO